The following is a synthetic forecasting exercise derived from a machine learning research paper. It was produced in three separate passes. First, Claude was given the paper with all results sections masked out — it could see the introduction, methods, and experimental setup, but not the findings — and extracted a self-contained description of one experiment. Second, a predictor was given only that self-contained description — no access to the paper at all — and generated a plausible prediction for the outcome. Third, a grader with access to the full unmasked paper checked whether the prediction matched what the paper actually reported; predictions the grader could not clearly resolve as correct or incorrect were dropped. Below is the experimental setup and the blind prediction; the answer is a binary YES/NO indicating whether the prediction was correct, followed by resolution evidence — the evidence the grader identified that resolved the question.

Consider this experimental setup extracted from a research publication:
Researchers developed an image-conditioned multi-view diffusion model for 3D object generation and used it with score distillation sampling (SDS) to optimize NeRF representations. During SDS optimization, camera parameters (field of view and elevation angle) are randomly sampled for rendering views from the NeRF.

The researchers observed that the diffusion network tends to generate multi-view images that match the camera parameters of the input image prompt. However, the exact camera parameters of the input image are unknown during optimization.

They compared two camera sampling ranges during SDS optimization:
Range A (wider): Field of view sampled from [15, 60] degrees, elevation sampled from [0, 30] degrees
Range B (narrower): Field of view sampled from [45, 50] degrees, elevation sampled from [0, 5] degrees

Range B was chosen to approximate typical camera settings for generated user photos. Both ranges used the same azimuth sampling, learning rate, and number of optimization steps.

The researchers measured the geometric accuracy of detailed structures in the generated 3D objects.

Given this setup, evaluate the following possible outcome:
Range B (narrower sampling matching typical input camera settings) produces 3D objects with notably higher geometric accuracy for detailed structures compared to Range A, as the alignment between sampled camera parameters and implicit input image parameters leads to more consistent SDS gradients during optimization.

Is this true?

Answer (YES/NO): YES